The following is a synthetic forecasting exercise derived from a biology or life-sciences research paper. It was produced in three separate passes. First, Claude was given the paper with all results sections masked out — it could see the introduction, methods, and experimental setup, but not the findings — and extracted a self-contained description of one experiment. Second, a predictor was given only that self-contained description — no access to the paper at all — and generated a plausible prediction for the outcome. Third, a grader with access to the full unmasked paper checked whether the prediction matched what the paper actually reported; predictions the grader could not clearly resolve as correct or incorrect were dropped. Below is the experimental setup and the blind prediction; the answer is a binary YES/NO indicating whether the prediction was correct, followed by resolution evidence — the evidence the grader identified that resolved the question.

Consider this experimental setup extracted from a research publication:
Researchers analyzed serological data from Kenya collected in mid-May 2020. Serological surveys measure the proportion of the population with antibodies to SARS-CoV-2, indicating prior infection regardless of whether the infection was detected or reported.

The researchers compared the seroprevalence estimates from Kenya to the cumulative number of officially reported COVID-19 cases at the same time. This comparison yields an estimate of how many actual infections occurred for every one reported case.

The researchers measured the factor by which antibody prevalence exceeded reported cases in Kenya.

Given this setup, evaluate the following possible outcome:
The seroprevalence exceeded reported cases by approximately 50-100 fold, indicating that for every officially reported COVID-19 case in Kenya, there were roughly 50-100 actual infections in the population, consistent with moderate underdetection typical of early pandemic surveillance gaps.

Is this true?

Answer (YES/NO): NO